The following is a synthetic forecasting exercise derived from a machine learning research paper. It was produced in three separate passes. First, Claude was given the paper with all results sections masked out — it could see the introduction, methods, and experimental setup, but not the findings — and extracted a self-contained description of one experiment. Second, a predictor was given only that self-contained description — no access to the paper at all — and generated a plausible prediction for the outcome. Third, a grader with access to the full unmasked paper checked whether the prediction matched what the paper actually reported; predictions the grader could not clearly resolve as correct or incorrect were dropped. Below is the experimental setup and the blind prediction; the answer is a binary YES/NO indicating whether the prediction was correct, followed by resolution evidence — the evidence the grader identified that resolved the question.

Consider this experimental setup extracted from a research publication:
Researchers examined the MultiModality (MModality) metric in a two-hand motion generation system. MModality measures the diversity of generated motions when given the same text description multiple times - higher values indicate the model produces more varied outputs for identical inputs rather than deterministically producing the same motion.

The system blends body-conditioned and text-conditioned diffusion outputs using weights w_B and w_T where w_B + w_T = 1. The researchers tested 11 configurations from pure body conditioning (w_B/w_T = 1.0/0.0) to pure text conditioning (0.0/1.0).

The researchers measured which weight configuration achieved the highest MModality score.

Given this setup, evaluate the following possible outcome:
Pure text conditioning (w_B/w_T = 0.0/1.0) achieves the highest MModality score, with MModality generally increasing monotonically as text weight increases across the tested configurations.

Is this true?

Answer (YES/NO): NO